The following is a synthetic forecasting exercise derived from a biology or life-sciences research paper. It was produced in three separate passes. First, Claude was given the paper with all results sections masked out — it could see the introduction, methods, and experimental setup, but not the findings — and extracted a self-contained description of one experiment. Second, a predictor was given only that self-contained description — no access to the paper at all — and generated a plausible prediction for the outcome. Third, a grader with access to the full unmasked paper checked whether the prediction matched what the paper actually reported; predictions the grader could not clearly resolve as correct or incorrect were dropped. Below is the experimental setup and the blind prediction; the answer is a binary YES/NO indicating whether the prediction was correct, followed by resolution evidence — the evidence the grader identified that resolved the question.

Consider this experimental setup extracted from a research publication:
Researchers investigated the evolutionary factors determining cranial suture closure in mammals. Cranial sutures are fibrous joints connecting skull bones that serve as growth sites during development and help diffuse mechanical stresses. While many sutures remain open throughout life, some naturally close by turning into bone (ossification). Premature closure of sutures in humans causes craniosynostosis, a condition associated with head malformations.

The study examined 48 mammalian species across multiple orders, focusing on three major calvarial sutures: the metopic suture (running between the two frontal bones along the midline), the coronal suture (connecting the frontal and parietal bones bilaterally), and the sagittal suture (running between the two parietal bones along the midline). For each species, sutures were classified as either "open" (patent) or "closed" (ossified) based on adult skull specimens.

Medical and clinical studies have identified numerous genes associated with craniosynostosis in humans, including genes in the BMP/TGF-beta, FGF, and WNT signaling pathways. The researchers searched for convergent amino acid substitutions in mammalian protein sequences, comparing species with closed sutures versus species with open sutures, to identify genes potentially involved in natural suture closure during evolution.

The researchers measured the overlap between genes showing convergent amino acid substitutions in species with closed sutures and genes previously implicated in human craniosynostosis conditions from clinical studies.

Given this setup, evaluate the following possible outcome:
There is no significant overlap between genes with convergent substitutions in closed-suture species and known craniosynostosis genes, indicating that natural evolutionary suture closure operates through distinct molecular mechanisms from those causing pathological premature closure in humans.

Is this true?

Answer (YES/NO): YES